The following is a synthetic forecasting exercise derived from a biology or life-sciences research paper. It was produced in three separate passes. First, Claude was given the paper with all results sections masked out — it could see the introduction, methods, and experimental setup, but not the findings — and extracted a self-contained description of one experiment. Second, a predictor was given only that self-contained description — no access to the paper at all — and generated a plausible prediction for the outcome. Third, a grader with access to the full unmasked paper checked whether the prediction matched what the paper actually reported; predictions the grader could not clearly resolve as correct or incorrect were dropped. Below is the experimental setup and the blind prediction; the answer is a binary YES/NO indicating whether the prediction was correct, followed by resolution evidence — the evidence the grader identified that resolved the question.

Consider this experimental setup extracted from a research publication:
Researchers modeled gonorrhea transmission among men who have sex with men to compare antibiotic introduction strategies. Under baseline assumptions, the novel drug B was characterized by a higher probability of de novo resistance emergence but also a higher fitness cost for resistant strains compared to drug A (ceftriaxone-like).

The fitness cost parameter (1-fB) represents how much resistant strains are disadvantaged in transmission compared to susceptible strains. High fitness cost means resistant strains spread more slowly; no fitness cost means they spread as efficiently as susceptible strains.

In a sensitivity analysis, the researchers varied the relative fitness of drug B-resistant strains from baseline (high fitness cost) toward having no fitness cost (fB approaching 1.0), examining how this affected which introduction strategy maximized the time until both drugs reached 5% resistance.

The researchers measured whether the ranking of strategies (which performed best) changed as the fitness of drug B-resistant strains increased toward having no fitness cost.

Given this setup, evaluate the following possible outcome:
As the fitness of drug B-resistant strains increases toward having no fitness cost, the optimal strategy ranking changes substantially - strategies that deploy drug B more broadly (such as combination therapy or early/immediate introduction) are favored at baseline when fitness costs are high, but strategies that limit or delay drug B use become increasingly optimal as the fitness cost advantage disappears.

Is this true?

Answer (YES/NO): NO